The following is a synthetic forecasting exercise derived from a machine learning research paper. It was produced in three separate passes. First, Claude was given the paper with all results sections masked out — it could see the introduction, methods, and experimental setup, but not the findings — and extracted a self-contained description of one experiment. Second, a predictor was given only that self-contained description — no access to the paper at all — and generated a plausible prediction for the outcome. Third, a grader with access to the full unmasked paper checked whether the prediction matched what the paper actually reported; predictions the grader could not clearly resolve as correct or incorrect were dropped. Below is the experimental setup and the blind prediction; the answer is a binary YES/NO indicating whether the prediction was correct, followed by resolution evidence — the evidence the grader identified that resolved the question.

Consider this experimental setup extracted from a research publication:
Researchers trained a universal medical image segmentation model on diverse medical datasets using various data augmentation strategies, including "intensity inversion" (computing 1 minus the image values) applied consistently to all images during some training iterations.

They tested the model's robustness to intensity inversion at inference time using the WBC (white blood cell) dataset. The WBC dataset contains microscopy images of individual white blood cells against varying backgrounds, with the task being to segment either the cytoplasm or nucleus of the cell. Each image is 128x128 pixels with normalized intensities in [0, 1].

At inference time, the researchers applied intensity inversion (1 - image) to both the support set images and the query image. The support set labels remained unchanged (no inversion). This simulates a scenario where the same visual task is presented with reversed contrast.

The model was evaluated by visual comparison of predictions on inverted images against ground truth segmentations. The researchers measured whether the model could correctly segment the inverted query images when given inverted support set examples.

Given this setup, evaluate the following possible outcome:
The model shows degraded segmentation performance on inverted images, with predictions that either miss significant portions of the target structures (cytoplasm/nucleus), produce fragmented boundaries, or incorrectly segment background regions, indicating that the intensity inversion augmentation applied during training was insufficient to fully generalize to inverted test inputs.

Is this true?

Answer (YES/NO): NO